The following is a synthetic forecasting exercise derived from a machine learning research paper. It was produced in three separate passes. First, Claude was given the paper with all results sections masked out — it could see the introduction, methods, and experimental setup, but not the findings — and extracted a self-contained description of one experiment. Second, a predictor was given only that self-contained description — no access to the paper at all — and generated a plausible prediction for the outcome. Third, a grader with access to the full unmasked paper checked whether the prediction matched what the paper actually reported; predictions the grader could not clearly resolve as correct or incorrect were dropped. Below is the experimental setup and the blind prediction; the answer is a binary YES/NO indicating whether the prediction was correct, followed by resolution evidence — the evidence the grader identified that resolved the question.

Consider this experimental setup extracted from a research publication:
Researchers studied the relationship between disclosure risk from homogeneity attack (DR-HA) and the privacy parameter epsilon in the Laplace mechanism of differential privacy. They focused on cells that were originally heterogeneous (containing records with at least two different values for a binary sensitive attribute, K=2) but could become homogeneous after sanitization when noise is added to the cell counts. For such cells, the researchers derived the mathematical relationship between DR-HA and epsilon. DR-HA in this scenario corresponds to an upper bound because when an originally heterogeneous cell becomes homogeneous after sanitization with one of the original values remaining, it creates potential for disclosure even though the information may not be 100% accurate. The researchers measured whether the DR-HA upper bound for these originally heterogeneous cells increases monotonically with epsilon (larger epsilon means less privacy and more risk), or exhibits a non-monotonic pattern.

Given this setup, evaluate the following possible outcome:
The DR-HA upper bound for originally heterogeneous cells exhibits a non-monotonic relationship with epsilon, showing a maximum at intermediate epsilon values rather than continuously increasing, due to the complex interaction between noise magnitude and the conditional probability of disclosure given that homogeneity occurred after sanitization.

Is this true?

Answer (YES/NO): YES